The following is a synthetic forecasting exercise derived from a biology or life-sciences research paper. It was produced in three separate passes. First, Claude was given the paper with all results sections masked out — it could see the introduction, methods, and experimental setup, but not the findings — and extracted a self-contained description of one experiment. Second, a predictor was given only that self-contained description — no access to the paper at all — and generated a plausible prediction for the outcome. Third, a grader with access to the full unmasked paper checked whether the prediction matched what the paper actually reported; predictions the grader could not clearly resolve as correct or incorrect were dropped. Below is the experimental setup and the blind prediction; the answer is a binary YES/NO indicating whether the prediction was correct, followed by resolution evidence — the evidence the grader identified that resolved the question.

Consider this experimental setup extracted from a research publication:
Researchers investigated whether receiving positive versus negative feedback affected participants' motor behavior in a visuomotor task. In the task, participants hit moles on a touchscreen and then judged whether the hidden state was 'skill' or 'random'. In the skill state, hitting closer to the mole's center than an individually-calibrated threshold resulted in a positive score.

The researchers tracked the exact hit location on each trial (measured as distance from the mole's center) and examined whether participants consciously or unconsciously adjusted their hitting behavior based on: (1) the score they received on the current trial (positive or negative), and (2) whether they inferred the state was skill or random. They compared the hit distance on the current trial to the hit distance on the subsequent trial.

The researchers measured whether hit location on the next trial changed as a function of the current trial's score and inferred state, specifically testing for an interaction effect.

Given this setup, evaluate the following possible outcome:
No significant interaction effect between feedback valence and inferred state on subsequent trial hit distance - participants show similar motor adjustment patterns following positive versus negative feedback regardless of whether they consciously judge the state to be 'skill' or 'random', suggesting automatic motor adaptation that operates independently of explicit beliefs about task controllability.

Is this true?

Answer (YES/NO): NO